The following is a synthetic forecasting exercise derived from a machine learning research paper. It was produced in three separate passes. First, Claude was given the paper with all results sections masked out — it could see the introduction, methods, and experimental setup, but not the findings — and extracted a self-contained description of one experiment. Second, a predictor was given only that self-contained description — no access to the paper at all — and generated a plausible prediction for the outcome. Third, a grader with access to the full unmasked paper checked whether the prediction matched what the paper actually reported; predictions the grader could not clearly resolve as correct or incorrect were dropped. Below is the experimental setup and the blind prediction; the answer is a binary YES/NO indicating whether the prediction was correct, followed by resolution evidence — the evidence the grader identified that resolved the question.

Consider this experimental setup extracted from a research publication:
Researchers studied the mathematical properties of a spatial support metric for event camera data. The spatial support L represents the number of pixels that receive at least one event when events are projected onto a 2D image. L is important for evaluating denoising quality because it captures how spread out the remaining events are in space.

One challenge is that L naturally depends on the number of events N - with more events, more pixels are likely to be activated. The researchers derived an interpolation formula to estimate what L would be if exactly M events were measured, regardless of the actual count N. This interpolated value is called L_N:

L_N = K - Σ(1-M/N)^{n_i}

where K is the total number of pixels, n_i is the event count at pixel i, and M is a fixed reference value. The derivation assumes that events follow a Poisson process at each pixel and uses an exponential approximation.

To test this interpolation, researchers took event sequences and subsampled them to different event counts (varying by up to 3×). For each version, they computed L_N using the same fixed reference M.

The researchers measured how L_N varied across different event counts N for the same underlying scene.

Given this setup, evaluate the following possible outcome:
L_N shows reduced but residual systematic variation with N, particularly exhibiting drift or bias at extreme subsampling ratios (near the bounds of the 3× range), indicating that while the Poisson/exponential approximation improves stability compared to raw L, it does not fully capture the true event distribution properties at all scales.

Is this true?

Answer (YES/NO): NO